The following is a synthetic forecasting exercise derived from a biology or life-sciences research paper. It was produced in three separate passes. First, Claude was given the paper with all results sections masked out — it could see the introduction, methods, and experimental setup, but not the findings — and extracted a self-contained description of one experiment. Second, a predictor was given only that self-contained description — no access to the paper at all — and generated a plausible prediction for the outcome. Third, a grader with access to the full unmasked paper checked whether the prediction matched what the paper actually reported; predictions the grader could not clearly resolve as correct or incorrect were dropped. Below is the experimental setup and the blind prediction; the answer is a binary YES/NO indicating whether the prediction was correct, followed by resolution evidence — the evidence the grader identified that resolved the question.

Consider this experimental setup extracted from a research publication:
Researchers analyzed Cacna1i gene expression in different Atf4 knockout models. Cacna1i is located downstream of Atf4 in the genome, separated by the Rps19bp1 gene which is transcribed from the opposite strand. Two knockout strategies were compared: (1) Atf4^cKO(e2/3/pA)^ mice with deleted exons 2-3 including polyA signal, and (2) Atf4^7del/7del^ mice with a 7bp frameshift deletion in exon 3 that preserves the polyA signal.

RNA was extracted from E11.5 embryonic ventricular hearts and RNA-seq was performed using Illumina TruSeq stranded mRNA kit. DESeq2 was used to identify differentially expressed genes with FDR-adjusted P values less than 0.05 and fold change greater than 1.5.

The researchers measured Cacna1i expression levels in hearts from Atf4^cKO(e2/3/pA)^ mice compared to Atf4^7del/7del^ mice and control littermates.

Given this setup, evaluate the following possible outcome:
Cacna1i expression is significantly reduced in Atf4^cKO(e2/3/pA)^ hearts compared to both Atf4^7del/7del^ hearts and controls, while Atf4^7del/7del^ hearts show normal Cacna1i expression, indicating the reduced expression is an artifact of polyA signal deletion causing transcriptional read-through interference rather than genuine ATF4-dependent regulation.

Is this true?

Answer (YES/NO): NO